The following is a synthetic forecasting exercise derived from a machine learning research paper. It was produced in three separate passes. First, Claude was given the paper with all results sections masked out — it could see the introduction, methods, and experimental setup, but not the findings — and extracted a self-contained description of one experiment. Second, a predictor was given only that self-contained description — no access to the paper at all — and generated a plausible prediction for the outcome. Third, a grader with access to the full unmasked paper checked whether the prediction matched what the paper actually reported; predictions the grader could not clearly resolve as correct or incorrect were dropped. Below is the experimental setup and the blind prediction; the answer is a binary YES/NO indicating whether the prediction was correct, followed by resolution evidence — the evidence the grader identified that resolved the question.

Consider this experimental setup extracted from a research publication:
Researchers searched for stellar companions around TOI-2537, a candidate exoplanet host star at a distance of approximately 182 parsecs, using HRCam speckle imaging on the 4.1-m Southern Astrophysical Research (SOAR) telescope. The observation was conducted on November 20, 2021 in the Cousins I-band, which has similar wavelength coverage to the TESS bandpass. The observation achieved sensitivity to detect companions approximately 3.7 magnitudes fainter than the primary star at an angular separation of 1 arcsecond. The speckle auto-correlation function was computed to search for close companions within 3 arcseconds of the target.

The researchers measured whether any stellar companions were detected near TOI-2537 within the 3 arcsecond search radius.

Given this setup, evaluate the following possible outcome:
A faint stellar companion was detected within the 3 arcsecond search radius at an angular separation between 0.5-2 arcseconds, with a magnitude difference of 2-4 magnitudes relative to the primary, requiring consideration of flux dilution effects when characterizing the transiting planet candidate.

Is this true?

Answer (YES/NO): NO